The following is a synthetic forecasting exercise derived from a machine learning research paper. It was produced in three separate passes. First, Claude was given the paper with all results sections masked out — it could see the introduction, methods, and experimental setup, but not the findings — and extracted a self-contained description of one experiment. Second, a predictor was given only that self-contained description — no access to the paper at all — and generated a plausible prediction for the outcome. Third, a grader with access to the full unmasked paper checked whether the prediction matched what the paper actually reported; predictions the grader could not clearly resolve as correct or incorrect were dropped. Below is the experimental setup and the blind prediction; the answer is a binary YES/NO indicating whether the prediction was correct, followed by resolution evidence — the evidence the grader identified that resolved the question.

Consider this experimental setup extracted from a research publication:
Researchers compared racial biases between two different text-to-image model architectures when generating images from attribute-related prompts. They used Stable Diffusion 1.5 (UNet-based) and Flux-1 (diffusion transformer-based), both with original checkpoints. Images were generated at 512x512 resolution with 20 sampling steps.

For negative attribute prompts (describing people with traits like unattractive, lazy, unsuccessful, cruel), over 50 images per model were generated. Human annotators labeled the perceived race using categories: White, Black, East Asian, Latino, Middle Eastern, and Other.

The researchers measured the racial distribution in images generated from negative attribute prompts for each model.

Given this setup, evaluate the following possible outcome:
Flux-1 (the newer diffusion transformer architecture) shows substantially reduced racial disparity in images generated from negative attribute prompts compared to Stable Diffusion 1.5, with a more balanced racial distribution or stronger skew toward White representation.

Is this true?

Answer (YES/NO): NO